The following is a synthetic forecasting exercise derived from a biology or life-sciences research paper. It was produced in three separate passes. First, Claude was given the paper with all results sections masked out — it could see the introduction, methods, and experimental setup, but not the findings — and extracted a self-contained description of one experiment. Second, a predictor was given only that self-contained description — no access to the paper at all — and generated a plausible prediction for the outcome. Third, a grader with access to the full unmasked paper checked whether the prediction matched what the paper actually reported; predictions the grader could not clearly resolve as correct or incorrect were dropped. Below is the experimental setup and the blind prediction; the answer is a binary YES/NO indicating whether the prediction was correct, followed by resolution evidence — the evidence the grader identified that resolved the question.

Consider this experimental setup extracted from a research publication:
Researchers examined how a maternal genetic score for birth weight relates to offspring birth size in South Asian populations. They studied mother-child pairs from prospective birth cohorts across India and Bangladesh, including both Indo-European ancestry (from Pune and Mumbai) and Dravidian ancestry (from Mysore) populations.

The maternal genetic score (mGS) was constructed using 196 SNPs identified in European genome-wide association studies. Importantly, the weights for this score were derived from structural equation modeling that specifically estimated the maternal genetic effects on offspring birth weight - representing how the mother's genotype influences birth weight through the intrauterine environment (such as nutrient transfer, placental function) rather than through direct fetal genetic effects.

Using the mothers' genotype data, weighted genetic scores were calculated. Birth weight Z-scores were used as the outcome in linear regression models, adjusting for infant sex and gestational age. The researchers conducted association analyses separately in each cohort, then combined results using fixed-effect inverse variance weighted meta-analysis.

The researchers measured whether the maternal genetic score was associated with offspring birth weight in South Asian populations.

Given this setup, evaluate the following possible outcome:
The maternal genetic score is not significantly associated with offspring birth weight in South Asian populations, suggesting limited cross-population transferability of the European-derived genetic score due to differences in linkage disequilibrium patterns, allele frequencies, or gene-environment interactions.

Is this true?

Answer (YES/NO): NO